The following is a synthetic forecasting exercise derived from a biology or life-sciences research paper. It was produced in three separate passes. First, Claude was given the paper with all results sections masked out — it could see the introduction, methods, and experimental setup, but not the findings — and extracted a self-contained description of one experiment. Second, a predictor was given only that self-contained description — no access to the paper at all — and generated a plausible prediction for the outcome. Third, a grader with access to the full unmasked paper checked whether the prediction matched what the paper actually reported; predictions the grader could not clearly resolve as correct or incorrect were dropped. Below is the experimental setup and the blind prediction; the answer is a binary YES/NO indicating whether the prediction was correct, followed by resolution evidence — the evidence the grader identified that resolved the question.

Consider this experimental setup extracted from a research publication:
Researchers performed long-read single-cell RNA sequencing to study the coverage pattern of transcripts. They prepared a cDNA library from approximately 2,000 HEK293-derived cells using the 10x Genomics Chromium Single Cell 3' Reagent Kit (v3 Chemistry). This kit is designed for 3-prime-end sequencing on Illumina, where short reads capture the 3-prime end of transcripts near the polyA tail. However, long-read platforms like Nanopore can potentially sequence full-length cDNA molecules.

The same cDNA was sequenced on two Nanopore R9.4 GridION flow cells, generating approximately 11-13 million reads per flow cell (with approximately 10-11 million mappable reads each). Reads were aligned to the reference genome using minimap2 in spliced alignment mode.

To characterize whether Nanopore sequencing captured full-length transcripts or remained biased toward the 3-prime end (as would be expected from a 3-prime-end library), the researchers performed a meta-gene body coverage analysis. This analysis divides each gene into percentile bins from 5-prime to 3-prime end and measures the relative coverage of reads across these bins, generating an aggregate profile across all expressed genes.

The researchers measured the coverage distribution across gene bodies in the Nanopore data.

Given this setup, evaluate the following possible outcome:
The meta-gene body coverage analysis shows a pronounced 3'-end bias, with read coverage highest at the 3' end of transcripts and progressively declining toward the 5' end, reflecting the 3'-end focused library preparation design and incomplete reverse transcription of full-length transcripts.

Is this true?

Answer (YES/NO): NO